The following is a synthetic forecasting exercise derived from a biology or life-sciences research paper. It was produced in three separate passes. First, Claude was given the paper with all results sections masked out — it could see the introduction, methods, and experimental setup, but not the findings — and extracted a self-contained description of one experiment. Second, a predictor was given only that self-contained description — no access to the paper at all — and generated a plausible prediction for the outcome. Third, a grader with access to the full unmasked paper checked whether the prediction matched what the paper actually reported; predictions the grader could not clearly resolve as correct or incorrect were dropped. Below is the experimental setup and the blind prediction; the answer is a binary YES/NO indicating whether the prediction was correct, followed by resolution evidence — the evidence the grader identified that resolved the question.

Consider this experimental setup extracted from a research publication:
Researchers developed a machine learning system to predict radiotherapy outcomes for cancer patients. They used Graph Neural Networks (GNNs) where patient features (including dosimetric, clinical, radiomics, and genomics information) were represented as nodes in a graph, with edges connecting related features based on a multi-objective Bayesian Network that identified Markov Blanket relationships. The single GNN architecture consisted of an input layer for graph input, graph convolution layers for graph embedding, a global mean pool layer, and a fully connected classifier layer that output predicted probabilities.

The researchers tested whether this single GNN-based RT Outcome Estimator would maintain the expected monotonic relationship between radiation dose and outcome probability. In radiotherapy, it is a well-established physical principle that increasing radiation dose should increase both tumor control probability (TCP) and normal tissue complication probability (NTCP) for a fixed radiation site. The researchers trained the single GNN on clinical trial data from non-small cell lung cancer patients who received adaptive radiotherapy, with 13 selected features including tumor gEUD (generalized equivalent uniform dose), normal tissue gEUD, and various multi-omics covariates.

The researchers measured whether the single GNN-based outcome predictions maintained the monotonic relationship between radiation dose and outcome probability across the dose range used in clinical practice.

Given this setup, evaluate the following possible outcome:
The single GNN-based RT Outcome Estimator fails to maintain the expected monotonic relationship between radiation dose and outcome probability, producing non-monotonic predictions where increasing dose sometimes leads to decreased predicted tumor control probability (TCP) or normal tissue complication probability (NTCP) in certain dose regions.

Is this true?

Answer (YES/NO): YES